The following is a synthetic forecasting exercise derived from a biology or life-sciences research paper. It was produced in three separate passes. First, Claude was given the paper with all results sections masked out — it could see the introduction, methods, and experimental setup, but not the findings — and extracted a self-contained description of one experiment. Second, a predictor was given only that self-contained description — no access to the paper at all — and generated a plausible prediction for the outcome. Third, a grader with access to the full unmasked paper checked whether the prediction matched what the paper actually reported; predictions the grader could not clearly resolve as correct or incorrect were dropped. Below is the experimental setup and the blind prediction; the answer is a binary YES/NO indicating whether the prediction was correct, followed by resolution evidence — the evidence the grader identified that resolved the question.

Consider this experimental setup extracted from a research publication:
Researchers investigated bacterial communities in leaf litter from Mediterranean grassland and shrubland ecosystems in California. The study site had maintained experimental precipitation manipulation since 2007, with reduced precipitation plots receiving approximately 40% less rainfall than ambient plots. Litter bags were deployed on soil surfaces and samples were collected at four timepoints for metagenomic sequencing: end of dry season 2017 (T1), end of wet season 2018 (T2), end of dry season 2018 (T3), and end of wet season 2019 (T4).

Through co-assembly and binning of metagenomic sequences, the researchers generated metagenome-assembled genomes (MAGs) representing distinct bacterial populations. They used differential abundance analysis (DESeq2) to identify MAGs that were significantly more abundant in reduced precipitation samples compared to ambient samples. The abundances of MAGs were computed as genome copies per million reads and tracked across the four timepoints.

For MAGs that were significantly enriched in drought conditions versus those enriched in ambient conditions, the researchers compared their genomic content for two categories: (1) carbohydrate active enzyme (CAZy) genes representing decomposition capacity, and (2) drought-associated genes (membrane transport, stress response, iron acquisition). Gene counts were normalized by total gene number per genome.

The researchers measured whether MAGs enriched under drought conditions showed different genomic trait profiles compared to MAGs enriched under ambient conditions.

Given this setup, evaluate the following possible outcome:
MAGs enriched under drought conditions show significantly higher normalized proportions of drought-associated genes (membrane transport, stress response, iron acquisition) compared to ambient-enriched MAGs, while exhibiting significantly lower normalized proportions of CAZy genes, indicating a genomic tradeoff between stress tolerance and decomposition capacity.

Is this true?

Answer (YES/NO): NO